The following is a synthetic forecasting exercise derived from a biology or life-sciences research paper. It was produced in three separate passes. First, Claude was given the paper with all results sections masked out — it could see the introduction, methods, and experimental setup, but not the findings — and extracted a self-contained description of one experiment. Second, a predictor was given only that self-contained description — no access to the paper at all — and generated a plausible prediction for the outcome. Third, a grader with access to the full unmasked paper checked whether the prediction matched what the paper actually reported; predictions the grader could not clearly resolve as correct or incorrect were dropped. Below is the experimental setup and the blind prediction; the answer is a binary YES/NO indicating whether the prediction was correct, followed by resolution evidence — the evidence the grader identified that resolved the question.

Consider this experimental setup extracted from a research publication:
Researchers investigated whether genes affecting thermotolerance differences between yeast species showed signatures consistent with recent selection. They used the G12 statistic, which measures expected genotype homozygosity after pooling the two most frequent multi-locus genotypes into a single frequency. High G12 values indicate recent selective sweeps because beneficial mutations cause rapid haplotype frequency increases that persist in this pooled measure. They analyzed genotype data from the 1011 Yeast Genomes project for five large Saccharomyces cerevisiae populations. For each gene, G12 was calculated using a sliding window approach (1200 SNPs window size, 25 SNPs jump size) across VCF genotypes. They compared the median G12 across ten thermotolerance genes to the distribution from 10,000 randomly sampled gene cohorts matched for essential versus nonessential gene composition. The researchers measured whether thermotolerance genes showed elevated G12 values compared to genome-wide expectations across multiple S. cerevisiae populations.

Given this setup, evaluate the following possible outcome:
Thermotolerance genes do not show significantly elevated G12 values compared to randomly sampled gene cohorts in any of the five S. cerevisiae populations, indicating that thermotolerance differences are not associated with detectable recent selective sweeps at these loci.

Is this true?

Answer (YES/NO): NO